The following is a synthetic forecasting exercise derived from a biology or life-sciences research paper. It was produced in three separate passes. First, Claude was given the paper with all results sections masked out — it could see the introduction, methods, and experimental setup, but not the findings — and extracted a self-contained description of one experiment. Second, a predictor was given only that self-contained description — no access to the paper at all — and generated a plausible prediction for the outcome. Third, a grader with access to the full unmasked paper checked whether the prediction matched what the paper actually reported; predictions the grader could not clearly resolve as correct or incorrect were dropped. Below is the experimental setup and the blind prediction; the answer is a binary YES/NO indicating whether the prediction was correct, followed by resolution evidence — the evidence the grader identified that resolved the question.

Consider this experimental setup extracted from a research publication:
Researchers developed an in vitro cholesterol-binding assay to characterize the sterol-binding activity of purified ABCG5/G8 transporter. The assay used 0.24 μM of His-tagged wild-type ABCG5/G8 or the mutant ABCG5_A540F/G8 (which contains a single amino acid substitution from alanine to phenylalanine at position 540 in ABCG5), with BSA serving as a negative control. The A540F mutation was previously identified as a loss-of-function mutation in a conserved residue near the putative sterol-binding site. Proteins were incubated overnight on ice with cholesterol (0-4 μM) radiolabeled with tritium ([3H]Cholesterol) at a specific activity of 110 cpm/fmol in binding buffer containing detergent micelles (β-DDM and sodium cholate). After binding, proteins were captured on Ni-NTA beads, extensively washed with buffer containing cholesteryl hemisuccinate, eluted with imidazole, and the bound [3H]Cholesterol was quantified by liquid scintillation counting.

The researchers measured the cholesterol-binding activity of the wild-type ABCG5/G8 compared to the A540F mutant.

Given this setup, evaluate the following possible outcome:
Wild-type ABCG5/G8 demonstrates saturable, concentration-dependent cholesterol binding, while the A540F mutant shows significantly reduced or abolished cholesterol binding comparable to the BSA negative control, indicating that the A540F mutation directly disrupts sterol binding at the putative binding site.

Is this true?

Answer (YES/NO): NO